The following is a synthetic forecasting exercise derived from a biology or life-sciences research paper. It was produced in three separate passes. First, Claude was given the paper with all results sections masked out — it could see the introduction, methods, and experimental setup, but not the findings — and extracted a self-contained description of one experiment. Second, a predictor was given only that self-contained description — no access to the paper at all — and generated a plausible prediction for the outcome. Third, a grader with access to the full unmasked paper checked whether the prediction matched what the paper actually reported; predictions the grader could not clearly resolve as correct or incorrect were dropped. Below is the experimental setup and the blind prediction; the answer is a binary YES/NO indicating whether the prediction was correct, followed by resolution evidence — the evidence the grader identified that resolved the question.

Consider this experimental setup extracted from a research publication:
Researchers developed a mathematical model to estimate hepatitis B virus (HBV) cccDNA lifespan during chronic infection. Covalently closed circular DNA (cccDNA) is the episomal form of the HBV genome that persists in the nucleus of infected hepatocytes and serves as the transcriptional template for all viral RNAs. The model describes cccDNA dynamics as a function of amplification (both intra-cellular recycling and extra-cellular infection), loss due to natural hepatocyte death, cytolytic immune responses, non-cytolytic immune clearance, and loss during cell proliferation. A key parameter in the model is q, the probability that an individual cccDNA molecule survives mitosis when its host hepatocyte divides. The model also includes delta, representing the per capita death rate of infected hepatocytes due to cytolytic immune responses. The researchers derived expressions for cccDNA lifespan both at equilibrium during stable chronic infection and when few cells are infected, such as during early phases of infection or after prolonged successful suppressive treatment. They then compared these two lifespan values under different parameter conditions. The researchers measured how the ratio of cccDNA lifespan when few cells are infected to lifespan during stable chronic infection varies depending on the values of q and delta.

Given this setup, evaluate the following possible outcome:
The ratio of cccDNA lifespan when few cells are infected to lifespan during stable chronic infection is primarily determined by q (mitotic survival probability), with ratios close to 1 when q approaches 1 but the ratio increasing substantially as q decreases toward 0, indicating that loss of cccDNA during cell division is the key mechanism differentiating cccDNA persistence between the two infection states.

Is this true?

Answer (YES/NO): NO